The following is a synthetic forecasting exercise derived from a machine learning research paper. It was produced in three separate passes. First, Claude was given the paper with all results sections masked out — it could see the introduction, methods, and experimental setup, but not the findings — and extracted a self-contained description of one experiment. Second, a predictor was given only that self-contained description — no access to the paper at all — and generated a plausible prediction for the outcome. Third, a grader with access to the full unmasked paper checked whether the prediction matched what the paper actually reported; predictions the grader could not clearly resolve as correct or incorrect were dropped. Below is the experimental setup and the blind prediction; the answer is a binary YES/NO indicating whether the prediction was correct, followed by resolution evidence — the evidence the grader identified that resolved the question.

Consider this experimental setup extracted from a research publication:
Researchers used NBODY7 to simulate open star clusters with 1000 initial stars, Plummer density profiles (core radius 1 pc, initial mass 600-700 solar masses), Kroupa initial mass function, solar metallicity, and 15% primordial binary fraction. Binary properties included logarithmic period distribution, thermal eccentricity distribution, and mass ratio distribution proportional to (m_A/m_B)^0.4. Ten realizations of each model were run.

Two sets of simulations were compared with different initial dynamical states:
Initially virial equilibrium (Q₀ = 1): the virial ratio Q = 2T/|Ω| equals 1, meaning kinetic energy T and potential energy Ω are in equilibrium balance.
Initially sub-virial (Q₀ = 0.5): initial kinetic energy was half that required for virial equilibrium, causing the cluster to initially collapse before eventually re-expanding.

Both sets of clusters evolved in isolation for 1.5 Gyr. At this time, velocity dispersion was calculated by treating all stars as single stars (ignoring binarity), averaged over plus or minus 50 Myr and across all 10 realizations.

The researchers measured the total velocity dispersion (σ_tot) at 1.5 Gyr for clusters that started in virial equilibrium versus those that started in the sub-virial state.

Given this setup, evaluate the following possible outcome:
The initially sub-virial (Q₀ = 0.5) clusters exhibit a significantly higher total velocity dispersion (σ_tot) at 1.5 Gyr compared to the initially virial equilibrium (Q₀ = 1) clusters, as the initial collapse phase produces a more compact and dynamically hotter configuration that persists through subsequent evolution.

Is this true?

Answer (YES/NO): NO